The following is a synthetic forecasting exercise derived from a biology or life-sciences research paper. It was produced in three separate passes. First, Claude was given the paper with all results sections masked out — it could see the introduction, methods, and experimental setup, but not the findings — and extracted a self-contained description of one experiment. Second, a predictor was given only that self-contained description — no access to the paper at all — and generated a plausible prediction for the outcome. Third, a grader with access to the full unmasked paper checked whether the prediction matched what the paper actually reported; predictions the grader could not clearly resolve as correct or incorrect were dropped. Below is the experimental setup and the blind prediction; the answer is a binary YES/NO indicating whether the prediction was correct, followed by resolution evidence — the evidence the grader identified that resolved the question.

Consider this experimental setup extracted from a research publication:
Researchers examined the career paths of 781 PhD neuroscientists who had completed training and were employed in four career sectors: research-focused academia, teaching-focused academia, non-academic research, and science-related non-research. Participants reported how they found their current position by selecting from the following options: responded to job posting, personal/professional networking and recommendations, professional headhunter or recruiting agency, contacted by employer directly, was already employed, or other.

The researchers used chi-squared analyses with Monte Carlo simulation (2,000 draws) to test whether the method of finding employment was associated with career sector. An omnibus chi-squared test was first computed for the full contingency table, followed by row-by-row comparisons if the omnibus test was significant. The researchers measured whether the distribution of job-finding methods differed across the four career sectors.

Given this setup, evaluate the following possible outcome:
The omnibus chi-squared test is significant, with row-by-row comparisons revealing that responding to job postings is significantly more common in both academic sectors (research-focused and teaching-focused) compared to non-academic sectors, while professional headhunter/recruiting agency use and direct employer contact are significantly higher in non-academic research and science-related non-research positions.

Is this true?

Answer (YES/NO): NO